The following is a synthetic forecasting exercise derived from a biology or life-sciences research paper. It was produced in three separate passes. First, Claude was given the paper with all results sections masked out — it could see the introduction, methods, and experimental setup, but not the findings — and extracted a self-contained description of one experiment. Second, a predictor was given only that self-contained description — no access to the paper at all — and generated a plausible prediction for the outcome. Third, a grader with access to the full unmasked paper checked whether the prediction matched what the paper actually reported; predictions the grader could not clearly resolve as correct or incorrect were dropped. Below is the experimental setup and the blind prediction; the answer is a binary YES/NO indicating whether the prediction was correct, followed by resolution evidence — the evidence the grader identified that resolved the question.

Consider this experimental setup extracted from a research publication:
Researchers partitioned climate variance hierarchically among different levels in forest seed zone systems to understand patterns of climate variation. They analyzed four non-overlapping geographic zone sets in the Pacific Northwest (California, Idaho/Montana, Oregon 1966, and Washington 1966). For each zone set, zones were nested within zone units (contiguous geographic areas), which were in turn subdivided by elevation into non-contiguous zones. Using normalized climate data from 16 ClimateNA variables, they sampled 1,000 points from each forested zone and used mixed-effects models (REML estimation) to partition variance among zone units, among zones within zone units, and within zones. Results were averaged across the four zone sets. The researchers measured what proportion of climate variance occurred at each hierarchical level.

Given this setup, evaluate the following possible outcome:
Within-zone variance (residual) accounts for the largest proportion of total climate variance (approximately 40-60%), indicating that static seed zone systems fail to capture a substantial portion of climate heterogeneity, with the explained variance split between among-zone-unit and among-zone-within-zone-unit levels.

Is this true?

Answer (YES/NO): NO